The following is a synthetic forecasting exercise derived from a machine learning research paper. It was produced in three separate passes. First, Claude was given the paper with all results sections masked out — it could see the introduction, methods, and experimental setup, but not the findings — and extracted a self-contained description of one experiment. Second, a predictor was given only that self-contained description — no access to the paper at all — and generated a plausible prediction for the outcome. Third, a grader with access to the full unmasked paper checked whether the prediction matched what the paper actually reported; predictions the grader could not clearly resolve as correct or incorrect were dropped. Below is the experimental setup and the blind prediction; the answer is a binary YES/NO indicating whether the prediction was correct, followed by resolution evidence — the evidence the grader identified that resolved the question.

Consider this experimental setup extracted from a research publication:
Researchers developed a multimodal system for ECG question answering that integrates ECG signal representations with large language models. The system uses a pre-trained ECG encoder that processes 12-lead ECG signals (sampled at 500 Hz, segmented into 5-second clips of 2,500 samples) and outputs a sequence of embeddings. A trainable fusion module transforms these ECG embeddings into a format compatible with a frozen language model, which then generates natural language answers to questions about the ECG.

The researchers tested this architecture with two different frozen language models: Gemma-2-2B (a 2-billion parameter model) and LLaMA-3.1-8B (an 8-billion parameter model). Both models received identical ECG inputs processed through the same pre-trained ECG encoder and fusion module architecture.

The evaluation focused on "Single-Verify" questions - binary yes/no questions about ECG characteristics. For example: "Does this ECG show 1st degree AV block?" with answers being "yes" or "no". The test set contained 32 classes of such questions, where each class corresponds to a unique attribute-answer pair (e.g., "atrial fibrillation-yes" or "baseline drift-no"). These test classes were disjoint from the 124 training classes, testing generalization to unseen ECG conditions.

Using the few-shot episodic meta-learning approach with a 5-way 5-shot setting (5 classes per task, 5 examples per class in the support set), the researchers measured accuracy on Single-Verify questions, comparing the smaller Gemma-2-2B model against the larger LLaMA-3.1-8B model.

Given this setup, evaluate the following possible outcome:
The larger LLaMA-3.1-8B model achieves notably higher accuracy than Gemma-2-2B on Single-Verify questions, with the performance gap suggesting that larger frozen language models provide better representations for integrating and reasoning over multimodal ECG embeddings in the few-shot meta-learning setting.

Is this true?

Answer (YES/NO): NO